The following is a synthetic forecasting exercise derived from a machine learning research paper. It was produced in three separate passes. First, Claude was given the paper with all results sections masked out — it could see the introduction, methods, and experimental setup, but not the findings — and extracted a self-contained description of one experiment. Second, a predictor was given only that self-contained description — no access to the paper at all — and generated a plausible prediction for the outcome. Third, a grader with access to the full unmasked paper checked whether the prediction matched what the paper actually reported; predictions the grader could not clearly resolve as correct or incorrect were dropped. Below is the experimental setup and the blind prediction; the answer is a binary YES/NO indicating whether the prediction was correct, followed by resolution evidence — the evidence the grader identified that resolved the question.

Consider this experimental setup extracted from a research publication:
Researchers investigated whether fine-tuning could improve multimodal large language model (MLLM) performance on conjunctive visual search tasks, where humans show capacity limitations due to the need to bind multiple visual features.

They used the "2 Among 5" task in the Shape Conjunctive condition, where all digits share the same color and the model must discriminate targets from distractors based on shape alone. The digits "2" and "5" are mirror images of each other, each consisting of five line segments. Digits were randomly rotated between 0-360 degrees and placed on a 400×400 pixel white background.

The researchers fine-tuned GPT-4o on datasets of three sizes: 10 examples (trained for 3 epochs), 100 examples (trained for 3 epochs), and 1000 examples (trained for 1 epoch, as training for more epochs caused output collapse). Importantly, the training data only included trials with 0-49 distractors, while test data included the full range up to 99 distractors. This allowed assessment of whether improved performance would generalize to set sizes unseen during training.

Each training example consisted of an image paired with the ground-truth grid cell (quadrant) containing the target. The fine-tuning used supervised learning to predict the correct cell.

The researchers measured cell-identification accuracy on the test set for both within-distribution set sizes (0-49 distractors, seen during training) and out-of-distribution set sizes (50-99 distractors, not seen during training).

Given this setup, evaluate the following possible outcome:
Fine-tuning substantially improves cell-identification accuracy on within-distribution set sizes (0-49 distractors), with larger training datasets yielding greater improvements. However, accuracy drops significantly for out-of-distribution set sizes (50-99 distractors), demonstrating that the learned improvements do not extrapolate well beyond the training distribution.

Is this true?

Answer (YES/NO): NO